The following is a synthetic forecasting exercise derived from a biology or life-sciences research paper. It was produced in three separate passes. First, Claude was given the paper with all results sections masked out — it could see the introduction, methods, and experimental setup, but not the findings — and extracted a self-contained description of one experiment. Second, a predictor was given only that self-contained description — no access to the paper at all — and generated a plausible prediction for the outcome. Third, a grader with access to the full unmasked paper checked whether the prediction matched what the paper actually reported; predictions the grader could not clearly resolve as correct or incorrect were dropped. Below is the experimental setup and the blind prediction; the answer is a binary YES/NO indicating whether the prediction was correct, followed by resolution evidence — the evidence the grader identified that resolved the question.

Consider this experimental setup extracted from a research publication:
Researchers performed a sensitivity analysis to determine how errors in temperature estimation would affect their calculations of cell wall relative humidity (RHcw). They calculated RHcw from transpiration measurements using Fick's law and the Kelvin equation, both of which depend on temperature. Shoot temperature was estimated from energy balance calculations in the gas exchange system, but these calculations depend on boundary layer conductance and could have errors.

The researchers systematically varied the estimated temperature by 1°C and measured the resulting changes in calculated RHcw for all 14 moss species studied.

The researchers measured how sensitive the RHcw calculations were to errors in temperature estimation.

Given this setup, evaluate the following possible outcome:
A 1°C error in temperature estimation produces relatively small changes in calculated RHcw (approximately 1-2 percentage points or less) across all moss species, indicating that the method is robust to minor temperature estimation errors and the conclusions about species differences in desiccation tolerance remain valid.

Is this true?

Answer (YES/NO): NO